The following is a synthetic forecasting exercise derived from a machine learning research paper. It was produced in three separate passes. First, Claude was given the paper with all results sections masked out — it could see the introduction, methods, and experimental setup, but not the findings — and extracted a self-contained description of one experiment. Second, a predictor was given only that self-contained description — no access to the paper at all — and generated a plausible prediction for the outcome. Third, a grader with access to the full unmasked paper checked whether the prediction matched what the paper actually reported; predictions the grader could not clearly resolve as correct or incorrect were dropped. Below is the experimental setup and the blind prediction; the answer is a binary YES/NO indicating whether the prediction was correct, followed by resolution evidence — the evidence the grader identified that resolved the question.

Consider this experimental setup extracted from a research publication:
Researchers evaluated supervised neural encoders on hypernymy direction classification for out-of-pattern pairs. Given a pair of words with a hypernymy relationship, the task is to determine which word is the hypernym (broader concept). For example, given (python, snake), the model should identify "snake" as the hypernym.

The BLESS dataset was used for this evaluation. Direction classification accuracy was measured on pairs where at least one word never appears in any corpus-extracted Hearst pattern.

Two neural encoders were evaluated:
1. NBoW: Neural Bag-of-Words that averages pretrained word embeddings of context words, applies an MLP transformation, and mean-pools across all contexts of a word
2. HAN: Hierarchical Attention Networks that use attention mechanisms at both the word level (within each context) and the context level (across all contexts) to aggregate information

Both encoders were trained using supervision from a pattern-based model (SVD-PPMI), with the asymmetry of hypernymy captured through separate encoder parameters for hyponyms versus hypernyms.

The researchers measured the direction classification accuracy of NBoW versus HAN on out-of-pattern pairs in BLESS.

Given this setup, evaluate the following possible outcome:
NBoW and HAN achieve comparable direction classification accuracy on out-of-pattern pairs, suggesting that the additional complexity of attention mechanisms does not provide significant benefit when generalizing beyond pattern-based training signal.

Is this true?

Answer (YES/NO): YES